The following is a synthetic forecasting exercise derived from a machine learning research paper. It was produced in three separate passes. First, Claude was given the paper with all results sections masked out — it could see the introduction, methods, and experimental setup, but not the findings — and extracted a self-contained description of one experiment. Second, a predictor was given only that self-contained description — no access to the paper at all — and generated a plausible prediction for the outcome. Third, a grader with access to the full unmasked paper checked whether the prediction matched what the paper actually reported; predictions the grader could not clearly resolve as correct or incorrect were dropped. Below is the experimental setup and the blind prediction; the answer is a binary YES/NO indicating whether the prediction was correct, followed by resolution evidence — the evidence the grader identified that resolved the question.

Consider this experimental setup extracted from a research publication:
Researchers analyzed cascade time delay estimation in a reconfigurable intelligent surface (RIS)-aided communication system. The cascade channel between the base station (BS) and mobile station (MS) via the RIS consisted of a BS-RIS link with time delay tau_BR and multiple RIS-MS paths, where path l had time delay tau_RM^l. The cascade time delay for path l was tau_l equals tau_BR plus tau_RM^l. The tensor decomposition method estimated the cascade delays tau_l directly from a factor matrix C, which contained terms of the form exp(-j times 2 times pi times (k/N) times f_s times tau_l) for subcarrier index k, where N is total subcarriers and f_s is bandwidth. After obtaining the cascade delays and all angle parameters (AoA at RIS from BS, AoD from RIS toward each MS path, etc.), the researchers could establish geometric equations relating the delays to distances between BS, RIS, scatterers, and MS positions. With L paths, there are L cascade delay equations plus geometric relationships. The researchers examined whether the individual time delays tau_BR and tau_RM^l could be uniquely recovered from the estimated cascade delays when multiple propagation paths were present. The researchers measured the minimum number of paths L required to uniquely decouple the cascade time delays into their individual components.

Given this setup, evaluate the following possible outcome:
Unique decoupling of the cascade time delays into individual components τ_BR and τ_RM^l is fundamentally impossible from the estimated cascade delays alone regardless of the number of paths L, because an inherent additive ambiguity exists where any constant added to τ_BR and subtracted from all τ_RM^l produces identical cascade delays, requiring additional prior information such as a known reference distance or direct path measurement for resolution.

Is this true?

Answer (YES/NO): NO